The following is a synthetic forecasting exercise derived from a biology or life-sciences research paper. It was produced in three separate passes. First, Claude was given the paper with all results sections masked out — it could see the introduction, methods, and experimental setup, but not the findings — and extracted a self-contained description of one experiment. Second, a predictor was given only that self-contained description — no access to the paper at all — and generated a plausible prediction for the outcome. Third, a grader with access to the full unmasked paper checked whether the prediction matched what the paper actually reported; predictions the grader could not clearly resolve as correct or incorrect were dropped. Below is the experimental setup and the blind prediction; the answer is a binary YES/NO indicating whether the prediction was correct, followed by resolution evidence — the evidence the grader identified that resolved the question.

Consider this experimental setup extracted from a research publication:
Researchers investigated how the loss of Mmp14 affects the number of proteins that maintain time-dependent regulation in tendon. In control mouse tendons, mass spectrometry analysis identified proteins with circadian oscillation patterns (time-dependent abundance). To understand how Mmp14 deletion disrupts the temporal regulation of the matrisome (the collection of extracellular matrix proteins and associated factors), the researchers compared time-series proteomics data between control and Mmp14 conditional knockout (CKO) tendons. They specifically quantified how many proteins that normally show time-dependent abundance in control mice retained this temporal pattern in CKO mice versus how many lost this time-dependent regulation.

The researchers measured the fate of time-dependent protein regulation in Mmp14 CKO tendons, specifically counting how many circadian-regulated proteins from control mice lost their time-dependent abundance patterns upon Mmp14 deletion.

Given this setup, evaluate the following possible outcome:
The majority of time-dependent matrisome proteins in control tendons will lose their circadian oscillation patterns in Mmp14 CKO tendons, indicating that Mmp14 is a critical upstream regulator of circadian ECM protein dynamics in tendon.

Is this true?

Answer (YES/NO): YES